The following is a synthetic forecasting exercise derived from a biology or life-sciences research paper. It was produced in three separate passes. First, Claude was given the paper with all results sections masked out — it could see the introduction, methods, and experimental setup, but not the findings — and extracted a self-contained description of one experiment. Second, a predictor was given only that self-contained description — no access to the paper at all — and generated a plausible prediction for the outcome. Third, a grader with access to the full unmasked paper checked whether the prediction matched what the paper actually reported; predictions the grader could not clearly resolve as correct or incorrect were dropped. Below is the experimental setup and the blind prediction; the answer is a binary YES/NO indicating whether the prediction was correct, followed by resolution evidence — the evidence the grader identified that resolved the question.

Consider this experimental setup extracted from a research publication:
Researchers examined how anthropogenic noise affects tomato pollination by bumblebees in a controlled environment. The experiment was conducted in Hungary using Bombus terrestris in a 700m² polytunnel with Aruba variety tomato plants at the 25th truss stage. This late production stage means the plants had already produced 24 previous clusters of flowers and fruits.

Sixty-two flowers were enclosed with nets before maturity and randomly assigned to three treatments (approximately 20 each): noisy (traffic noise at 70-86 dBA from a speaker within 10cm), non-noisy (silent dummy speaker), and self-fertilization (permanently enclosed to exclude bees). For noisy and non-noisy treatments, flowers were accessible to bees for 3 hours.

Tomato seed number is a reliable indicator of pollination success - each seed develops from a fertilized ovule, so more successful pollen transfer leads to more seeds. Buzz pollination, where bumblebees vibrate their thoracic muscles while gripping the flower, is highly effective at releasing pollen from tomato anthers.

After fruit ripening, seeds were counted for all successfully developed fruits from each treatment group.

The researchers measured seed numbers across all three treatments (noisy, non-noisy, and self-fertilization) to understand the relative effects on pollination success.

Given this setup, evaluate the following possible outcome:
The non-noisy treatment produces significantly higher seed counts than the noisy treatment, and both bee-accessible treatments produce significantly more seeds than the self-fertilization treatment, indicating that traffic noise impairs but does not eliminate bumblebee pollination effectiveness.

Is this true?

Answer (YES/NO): NO